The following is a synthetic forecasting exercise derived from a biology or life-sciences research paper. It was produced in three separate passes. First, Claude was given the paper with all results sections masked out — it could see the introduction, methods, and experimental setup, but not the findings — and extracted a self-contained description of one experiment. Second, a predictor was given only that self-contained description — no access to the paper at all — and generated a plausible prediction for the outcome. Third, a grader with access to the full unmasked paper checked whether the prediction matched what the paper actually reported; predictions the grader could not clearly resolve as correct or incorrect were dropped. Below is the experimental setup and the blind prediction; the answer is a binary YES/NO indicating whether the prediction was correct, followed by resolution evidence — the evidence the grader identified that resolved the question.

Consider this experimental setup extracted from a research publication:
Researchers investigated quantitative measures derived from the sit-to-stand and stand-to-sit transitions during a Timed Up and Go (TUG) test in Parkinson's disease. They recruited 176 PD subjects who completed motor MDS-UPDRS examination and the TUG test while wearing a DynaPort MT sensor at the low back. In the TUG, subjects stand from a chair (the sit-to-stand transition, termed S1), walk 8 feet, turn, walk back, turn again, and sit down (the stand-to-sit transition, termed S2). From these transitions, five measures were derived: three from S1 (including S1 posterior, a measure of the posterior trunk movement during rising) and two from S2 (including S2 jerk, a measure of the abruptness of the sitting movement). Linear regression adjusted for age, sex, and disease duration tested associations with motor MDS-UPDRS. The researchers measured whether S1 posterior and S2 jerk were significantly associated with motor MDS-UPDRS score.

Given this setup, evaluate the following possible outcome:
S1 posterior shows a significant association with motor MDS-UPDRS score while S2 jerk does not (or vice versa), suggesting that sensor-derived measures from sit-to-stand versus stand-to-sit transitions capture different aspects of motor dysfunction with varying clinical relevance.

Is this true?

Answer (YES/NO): NO